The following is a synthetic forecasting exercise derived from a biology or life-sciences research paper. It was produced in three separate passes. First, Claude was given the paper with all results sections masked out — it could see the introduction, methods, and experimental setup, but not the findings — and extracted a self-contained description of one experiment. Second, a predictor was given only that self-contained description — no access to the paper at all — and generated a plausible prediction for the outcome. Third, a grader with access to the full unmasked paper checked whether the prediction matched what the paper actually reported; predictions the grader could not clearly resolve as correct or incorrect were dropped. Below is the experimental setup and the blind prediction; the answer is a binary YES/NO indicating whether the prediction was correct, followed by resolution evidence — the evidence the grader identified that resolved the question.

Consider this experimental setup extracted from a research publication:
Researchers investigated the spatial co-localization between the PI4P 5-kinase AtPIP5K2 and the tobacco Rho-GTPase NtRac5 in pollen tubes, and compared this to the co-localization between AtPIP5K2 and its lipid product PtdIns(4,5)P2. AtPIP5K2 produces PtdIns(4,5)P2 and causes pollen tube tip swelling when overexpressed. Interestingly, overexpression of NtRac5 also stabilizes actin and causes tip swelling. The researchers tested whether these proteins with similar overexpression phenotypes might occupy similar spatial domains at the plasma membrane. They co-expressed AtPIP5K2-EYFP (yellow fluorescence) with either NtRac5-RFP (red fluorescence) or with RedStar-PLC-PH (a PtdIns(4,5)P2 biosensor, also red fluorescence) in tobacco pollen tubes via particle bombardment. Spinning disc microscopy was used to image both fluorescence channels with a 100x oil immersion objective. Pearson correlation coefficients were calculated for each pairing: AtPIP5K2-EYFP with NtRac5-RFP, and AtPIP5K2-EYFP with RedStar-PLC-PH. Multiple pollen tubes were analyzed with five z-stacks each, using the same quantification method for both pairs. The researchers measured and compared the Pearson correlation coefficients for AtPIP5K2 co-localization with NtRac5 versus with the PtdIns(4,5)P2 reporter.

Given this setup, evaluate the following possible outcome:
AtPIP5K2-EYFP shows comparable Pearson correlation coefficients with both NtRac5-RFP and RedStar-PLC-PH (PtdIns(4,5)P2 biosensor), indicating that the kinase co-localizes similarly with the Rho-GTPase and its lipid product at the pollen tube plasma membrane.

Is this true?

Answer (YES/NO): YES